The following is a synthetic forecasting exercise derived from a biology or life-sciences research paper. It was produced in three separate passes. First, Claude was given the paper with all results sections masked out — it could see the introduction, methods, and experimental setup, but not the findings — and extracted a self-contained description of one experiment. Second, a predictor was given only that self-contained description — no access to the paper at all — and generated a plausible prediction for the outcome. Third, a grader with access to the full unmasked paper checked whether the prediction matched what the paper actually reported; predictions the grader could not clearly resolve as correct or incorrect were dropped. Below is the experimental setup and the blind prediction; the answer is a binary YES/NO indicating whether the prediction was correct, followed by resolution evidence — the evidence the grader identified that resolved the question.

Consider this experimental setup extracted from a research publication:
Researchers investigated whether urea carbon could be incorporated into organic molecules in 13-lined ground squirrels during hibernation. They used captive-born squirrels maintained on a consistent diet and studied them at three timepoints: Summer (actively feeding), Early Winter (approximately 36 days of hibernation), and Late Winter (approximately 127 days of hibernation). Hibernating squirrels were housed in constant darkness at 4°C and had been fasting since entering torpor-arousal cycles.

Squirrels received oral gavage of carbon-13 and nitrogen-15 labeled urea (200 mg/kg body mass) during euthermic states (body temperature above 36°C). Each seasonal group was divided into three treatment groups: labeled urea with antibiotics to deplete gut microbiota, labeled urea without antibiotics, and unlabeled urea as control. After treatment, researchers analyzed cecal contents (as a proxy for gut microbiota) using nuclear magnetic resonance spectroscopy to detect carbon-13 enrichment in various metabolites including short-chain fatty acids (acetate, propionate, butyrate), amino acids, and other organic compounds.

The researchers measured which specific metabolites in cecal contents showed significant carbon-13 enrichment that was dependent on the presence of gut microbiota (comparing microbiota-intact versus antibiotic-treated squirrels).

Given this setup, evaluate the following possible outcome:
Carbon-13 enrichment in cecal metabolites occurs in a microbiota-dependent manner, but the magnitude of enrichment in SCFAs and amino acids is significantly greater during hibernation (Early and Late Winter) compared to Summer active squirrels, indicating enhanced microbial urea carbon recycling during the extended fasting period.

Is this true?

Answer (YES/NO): NO